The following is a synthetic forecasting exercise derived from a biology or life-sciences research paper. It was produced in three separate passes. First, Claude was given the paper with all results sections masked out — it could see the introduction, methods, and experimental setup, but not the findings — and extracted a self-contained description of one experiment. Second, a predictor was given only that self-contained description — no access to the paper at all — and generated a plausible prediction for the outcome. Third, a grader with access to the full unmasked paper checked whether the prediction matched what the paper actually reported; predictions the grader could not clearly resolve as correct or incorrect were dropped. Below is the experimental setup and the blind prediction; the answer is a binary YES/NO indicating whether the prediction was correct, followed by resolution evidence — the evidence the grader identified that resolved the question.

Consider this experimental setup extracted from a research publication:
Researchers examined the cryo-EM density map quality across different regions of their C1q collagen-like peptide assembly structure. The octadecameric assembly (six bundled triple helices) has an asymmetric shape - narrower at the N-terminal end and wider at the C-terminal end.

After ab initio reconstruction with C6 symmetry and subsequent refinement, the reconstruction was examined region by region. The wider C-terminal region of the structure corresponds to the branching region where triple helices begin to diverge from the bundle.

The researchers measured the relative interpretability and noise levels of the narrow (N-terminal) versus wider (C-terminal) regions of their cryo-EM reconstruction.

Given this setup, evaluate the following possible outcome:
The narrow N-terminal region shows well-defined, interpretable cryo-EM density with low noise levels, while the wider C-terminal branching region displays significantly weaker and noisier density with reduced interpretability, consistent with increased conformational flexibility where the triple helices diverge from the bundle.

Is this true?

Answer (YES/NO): YES